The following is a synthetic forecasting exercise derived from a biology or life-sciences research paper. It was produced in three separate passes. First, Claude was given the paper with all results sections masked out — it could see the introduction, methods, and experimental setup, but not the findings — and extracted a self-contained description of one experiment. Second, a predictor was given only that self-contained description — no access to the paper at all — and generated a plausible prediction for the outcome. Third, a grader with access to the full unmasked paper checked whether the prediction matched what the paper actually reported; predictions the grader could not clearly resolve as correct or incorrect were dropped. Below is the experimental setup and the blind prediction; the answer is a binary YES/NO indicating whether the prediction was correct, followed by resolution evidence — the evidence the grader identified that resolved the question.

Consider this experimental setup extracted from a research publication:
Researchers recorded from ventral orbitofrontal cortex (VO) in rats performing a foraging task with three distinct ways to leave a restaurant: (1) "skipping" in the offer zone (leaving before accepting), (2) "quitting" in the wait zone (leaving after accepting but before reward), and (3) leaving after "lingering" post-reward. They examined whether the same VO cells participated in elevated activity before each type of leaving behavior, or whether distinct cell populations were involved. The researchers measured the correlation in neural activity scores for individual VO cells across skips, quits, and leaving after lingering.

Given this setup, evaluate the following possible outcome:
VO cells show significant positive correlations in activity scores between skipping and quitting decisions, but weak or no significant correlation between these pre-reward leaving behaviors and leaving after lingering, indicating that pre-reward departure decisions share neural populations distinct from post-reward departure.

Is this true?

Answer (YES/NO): NO